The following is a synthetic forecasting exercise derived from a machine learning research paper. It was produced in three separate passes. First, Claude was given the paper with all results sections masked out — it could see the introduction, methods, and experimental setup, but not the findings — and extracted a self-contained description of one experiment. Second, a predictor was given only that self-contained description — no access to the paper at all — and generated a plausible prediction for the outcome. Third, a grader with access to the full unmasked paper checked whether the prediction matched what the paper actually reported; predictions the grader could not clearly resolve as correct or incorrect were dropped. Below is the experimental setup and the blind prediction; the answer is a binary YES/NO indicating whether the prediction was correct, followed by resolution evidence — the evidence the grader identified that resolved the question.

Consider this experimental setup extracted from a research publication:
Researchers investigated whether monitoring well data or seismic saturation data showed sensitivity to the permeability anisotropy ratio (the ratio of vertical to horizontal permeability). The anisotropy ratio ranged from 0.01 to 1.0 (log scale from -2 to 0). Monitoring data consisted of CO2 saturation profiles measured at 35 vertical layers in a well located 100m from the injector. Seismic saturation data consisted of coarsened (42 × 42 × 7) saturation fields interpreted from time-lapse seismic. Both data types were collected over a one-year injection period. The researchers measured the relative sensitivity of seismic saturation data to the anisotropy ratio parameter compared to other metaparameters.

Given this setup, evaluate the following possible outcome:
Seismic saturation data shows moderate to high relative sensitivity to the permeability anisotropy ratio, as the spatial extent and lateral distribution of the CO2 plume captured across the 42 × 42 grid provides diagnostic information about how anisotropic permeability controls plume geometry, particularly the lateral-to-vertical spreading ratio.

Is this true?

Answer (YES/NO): NO